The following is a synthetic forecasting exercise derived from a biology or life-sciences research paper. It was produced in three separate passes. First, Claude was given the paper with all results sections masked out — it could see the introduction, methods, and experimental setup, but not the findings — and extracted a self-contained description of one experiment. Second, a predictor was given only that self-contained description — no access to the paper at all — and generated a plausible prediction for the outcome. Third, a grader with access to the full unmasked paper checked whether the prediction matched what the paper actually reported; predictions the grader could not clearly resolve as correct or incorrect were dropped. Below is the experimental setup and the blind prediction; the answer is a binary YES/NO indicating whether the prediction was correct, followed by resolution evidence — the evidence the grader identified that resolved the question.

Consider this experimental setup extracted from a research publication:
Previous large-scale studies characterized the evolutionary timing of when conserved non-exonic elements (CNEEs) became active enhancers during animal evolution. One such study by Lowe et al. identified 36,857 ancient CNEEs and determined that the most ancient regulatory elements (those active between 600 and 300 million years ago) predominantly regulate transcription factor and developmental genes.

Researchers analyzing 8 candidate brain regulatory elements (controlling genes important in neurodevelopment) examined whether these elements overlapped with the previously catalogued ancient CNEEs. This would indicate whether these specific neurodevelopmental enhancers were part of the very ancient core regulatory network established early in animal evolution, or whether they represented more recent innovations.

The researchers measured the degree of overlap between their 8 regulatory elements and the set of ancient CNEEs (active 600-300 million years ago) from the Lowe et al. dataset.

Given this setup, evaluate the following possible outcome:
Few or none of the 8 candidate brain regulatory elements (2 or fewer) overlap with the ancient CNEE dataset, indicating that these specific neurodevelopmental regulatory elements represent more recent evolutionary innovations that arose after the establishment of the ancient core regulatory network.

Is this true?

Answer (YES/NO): YES